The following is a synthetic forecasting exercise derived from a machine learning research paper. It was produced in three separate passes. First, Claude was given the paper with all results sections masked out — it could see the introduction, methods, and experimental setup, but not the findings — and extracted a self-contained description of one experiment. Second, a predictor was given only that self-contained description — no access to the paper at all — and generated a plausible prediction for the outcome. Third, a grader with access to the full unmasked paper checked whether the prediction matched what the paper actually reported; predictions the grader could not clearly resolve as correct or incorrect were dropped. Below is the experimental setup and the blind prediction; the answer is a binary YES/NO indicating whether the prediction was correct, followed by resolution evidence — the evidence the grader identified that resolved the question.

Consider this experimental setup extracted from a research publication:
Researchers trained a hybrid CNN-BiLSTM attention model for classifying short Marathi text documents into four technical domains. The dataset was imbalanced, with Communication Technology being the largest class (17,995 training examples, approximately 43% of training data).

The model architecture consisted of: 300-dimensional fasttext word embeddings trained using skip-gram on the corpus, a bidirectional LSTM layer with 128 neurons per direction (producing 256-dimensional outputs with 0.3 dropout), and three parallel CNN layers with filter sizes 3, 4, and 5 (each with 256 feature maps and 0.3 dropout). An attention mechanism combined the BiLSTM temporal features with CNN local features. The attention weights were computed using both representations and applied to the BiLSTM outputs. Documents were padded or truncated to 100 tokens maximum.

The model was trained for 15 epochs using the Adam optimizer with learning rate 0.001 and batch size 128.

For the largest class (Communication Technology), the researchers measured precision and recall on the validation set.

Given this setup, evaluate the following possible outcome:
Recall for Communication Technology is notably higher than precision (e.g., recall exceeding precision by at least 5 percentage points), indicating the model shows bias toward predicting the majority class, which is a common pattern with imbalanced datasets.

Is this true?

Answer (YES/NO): YES